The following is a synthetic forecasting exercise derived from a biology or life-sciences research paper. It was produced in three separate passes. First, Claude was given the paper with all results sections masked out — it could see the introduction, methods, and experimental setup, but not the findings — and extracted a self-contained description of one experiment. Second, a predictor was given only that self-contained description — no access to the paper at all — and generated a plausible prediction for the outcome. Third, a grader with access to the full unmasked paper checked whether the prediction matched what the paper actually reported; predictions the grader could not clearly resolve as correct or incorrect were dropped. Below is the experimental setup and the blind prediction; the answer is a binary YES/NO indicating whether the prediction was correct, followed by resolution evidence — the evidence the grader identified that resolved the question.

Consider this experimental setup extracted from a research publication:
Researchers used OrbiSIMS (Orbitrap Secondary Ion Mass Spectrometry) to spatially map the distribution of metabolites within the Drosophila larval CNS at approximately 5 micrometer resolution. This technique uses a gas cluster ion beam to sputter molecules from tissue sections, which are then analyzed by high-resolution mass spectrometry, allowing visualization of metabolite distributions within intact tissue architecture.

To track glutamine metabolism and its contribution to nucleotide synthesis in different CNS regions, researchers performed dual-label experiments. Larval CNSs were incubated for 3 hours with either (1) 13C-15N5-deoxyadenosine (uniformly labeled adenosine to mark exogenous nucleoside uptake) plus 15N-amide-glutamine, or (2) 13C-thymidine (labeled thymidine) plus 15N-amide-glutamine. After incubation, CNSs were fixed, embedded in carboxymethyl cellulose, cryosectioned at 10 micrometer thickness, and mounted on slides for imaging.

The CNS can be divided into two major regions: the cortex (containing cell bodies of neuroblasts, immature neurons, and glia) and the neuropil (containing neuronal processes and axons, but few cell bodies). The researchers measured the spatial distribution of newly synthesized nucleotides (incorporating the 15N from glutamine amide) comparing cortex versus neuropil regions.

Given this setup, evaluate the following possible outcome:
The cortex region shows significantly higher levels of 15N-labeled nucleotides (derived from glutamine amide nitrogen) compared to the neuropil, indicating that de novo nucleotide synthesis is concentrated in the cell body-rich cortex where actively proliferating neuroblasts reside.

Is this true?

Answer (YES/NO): NO